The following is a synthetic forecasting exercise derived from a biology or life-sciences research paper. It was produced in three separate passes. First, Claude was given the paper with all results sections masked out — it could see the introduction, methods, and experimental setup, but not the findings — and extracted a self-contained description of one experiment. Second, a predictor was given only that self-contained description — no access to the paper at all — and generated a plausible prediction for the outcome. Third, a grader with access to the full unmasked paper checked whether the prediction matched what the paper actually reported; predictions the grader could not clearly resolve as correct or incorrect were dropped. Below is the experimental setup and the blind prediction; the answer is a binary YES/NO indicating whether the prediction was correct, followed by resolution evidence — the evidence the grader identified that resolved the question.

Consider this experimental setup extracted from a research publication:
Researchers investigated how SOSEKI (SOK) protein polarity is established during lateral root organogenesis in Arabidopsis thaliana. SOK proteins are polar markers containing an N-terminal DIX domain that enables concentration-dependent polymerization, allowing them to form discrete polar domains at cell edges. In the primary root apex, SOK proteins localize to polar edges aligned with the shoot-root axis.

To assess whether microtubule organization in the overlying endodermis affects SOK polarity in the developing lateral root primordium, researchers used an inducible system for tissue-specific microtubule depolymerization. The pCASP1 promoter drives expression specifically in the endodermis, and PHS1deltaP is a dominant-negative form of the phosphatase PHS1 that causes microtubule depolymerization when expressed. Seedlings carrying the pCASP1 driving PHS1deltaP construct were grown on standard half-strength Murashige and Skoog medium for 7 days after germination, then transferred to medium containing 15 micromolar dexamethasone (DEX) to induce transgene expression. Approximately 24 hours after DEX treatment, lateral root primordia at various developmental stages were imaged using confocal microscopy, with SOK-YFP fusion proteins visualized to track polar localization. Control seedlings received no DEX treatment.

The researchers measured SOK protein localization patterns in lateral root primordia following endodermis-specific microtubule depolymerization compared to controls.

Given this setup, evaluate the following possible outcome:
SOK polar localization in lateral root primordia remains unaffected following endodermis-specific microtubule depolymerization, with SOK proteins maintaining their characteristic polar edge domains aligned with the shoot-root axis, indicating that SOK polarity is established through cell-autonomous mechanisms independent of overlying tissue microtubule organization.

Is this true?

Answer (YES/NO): NO